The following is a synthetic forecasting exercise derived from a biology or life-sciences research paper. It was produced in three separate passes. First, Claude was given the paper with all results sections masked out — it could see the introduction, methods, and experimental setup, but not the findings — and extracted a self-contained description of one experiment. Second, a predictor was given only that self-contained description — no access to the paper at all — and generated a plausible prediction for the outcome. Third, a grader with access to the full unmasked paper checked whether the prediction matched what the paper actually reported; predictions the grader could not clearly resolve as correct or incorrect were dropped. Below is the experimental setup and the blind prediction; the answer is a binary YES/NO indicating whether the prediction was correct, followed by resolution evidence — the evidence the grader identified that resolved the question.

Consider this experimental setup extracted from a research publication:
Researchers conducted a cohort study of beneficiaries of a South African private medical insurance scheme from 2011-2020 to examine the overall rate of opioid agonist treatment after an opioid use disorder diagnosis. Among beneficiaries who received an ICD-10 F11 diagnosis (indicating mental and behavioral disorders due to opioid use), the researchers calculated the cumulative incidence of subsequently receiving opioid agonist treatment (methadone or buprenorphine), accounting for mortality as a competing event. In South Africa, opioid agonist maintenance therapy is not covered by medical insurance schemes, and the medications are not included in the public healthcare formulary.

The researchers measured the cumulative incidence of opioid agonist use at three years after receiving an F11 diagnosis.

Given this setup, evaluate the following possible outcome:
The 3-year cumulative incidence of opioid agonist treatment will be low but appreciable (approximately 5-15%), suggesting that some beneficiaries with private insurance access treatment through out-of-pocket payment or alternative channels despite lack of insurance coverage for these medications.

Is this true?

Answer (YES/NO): YES